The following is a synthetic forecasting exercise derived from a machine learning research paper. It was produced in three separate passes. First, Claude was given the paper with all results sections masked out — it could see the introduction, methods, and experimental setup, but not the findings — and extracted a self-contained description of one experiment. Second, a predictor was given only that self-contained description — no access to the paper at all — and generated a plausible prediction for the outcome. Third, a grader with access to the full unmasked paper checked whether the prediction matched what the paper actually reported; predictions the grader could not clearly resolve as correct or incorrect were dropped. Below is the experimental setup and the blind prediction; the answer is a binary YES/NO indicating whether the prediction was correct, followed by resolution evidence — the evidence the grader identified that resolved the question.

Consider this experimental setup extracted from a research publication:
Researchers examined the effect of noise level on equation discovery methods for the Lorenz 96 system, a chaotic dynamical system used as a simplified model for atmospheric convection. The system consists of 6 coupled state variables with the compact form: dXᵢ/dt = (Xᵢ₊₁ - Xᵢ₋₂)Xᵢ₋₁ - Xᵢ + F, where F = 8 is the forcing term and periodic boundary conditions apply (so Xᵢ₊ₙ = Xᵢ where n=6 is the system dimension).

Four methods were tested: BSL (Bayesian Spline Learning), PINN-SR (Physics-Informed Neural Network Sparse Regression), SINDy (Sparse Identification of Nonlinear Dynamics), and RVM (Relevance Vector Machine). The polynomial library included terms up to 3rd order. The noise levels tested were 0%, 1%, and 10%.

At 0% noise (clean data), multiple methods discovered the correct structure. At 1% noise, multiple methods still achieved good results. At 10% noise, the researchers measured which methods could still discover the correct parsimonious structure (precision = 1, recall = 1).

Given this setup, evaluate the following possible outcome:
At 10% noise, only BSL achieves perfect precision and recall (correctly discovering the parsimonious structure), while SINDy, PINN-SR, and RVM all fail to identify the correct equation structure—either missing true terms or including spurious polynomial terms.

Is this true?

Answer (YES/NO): NO